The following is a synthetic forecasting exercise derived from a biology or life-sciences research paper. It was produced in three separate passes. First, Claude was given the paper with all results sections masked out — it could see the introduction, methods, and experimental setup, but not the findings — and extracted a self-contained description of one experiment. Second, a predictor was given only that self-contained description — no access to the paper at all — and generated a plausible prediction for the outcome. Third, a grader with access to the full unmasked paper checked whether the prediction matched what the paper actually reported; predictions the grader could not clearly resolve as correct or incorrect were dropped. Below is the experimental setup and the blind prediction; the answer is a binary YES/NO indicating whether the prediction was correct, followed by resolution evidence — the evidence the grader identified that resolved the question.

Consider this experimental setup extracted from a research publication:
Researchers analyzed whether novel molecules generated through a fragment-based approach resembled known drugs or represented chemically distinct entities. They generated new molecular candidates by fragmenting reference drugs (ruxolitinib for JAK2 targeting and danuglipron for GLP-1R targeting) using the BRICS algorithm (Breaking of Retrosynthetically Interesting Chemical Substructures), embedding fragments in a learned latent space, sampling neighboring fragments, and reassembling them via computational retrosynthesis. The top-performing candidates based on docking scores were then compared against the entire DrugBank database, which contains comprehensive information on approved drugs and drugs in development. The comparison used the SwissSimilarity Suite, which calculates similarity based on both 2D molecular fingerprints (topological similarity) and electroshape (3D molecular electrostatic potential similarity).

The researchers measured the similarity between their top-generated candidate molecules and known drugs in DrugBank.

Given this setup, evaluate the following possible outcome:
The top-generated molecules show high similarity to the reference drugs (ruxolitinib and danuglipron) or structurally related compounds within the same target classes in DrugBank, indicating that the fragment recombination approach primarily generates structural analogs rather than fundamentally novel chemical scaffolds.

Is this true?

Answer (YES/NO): NO